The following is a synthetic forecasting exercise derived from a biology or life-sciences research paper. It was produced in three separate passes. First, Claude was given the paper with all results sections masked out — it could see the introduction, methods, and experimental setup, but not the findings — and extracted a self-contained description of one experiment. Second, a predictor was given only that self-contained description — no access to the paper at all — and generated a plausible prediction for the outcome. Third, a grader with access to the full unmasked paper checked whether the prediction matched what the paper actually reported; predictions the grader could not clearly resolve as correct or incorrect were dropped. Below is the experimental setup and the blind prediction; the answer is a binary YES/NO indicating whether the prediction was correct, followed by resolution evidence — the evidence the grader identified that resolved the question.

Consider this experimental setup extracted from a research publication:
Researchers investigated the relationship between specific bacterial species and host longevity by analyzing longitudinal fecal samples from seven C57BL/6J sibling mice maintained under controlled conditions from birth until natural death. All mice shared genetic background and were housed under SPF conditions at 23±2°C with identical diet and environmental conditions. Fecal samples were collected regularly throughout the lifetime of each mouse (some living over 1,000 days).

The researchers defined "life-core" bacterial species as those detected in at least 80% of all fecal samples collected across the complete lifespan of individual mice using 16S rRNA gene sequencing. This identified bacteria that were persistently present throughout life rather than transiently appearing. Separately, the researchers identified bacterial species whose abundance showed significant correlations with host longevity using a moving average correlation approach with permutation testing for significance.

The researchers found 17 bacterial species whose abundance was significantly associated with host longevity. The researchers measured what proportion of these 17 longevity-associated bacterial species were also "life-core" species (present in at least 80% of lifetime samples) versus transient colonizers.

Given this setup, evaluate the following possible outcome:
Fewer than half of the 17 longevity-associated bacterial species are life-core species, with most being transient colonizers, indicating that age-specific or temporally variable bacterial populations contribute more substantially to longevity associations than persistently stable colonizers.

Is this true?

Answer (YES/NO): NO